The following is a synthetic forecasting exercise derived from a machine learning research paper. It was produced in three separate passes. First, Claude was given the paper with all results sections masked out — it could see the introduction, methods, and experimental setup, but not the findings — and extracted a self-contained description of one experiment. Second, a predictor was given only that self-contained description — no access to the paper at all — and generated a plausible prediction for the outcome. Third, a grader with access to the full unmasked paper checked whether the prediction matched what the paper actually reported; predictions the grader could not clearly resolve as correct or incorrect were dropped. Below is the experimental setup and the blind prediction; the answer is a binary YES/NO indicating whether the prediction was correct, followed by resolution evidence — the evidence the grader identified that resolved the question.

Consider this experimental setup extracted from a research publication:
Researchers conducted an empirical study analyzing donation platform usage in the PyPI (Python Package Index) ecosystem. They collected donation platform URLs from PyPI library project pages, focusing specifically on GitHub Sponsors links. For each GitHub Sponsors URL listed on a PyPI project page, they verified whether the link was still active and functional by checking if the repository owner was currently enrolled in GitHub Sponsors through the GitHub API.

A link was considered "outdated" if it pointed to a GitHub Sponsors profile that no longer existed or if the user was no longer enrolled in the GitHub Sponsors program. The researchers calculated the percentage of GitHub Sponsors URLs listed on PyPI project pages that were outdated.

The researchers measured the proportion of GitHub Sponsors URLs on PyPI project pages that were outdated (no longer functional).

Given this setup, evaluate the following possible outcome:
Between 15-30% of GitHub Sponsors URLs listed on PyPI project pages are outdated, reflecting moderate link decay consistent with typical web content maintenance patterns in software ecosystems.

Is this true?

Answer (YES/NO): YES